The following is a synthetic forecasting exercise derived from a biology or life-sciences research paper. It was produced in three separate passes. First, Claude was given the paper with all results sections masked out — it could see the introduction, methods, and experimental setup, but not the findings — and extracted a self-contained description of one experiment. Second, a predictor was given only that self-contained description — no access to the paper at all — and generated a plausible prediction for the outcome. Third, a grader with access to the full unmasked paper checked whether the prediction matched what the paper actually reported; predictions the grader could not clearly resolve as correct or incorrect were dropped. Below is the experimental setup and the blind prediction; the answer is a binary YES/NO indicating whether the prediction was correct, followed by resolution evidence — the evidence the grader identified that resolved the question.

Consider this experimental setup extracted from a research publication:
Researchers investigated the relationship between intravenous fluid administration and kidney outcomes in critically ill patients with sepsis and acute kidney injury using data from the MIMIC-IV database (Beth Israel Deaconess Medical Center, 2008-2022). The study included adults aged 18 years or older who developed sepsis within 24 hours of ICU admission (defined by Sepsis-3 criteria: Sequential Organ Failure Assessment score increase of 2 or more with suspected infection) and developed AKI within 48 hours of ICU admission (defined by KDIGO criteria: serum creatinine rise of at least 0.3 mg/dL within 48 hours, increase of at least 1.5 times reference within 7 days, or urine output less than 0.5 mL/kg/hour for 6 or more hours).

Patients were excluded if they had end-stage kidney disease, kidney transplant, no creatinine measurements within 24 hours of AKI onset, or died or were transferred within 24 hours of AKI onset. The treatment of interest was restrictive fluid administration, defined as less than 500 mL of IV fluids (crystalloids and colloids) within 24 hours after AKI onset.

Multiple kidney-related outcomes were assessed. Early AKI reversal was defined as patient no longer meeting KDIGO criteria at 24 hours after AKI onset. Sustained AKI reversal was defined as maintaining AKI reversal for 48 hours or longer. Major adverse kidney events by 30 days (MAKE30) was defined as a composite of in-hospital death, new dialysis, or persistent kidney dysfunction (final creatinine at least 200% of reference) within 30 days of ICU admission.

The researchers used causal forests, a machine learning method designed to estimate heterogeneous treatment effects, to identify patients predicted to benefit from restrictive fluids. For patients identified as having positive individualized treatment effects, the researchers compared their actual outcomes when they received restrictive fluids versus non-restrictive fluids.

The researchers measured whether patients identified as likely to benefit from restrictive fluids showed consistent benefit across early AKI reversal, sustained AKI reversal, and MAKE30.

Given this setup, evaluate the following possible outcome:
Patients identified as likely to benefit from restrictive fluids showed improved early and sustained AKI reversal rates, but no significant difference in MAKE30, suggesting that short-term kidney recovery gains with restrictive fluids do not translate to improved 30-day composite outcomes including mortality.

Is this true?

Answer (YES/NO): NO